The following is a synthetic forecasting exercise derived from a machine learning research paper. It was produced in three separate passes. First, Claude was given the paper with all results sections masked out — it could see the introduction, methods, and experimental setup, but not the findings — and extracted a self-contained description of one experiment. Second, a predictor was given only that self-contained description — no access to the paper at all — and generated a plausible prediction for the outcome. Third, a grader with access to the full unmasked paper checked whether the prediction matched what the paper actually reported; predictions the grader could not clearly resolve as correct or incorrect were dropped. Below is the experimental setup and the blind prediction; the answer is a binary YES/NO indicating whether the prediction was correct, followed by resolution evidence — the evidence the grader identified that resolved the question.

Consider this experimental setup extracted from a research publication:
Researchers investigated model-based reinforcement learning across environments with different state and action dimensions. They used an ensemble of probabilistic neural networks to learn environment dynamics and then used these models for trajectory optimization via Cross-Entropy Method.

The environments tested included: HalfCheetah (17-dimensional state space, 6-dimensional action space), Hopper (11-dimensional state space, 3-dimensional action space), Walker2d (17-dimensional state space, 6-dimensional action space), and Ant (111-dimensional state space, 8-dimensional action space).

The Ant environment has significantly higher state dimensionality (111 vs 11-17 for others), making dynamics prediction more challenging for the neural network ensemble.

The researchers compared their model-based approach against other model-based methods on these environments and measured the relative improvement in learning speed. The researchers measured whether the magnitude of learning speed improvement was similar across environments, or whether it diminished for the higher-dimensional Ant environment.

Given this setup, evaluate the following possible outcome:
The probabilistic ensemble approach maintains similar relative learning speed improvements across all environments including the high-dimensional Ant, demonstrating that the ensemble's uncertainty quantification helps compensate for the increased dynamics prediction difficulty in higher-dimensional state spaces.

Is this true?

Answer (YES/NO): NO